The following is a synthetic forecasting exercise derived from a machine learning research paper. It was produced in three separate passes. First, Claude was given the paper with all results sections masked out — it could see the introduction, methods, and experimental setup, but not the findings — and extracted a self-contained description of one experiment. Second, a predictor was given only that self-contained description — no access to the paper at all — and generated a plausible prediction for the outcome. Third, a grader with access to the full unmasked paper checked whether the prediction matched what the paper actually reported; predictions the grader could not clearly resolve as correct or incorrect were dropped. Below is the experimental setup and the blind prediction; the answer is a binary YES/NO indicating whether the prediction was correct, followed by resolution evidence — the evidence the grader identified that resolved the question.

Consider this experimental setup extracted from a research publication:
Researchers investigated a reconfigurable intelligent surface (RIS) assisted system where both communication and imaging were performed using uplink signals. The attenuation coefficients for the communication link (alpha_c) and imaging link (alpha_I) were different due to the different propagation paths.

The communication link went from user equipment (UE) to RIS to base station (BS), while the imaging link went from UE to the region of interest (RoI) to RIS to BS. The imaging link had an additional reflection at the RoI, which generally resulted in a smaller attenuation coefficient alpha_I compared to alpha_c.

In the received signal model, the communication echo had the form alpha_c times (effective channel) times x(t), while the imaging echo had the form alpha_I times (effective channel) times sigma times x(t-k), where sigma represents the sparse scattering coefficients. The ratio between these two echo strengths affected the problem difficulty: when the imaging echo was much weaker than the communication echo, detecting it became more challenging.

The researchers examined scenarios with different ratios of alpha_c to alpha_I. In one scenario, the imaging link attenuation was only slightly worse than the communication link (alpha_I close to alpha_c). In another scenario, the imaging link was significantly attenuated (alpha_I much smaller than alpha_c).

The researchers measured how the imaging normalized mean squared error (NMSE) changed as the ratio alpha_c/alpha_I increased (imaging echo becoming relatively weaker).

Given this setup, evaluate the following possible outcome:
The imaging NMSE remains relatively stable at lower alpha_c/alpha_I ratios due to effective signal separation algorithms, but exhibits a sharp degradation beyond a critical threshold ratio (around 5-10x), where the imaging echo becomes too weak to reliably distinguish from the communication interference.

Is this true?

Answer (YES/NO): NO